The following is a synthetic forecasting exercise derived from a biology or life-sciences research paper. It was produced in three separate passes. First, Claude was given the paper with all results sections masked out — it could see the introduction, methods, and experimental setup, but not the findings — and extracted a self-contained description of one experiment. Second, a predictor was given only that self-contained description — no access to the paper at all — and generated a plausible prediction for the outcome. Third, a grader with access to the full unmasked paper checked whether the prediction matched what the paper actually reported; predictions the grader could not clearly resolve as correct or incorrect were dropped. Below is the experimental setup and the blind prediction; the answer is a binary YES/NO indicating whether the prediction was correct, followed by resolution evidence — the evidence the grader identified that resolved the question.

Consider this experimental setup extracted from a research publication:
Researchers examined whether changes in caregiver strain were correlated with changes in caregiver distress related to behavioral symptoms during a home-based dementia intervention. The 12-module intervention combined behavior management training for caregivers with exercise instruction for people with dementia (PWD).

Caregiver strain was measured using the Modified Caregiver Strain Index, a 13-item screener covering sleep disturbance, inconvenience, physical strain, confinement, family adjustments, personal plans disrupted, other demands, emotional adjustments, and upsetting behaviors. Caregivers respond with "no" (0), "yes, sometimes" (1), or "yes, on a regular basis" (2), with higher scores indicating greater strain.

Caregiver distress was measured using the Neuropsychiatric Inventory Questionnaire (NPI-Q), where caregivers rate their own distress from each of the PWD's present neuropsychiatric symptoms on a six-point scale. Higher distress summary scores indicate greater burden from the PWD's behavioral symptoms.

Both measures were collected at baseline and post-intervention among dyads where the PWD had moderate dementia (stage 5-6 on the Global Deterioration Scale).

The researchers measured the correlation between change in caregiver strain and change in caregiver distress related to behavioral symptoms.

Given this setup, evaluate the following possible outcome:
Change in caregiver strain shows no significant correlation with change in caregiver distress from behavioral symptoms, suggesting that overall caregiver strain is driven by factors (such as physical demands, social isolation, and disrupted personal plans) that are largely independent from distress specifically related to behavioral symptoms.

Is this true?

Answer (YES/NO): NO